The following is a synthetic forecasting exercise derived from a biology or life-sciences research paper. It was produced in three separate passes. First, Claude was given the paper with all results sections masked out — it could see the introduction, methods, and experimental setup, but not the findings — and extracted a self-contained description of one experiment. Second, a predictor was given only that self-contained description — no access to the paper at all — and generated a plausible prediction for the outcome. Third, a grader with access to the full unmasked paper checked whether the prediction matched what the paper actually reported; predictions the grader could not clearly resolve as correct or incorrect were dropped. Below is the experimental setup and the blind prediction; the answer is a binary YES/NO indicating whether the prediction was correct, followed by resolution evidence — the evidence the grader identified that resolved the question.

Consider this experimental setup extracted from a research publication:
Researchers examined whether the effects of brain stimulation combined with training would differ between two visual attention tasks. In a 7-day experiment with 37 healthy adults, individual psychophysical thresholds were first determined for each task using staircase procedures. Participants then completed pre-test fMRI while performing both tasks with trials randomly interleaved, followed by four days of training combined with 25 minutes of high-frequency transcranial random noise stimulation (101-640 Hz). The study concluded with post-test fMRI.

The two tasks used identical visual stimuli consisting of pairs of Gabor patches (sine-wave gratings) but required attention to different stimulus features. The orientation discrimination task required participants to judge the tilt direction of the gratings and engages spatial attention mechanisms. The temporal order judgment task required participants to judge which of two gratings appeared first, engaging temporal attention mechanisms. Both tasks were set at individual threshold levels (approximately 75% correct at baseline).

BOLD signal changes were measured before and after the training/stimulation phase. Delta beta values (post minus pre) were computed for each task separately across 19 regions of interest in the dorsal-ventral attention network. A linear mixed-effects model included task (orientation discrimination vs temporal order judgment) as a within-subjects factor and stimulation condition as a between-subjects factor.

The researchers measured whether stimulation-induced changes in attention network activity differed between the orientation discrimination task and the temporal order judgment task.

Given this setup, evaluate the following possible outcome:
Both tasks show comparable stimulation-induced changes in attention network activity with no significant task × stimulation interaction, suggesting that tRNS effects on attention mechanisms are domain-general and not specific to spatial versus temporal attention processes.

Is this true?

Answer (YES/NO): NO